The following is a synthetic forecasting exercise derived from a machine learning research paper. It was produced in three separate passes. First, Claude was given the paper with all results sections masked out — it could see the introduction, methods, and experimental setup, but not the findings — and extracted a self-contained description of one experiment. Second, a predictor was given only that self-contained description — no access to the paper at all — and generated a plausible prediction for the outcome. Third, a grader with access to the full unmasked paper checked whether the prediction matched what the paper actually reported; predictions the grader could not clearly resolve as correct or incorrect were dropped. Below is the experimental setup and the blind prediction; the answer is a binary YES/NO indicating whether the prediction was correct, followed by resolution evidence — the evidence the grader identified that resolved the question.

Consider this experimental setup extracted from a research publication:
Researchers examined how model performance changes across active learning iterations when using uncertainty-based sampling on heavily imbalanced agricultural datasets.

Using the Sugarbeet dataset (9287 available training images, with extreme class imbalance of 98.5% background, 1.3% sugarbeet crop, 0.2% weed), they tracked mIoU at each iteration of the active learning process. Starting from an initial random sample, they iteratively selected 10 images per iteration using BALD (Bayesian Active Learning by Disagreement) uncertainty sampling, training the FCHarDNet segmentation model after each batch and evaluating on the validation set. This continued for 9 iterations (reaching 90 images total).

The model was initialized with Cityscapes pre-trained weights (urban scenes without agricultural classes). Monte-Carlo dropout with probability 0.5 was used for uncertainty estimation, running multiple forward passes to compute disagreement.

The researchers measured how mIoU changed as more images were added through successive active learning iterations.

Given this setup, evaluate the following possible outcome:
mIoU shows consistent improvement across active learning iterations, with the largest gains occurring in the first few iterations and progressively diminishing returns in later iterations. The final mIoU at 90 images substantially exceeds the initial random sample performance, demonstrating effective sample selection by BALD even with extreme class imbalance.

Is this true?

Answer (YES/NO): NO